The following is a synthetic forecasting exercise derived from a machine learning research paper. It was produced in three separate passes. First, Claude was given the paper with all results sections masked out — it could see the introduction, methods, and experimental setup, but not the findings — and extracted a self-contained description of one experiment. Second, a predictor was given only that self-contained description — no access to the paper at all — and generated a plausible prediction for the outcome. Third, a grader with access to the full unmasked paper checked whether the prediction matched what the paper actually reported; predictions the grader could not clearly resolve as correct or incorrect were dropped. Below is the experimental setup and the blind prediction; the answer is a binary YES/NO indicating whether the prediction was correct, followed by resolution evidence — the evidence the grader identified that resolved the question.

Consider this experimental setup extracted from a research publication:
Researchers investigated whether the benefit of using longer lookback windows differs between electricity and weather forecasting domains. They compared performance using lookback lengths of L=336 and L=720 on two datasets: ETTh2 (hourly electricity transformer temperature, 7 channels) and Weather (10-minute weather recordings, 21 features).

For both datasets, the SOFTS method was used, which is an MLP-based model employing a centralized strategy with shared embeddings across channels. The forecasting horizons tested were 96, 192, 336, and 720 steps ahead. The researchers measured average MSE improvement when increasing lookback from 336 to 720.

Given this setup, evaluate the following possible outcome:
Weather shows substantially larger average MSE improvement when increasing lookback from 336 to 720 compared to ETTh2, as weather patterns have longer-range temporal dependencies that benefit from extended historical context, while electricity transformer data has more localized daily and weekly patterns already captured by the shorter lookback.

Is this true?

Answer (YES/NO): YES